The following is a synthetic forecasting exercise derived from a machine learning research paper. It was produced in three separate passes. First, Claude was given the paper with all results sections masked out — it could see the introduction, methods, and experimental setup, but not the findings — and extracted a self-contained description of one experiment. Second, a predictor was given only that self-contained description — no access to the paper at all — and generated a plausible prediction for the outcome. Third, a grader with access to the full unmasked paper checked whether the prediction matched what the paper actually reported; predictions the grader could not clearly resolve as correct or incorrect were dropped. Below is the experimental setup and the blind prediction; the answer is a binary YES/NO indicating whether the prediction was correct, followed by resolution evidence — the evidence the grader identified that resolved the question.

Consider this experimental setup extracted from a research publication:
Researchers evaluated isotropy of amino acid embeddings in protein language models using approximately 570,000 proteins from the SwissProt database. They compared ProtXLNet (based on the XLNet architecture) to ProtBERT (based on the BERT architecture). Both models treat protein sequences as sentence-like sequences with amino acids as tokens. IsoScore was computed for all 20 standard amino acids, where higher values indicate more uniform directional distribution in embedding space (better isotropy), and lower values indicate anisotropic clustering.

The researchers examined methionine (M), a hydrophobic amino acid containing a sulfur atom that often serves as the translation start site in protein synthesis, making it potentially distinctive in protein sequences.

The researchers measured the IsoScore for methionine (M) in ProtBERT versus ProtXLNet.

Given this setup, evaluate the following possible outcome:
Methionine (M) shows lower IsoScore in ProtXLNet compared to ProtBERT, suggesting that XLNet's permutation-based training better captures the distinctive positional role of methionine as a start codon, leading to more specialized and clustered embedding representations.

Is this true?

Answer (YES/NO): YES